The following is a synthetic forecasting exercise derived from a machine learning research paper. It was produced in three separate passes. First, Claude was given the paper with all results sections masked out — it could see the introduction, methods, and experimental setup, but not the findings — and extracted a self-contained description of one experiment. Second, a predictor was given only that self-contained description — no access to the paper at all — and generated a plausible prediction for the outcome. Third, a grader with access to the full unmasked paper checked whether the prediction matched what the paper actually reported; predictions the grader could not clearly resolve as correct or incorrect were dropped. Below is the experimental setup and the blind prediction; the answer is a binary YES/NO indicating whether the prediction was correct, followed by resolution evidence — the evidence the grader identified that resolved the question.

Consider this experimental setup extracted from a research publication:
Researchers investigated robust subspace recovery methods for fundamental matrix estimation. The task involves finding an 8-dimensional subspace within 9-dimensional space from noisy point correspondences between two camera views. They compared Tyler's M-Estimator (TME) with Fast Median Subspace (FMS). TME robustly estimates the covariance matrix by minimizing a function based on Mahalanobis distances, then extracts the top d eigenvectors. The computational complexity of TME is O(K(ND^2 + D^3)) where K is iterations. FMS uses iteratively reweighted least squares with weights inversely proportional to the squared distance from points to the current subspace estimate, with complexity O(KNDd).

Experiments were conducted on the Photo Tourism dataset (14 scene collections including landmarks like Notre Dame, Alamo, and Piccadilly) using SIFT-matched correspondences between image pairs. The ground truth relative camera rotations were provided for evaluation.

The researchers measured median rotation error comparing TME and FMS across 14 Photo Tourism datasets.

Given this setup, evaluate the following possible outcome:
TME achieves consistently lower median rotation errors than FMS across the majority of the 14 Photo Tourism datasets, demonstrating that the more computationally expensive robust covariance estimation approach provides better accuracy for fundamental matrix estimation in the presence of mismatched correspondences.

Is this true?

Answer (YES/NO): YES